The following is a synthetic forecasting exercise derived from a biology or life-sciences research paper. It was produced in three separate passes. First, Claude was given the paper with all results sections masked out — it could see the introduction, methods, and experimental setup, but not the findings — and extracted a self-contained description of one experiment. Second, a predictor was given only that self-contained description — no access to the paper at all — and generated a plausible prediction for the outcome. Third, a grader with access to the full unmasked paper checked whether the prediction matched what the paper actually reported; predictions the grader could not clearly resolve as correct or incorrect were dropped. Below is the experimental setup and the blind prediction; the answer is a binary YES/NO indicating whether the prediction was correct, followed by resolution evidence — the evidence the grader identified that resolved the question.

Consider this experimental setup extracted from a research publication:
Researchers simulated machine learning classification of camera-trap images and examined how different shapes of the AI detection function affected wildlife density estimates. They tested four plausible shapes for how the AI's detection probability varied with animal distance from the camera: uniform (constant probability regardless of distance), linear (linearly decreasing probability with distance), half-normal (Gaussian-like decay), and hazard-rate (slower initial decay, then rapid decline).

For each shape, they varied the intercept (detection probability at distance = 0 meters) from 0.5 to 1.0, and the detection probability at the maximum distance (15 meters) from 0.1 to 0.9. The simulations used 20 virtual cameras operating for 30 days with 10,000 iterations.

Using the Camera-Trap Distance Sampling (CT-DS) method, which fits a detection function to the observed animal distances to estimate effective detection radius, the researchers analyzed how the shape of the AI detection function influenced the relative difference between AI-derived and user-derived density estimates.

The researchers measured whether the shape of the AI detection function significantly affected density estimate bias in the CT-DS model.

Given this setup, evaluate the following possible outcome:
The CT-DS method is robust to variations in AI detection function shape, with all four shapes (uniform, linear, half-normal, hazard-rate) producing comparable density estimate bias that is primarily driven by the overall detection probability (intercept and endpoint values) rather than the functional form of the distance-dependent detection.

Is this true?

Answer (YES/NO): YES